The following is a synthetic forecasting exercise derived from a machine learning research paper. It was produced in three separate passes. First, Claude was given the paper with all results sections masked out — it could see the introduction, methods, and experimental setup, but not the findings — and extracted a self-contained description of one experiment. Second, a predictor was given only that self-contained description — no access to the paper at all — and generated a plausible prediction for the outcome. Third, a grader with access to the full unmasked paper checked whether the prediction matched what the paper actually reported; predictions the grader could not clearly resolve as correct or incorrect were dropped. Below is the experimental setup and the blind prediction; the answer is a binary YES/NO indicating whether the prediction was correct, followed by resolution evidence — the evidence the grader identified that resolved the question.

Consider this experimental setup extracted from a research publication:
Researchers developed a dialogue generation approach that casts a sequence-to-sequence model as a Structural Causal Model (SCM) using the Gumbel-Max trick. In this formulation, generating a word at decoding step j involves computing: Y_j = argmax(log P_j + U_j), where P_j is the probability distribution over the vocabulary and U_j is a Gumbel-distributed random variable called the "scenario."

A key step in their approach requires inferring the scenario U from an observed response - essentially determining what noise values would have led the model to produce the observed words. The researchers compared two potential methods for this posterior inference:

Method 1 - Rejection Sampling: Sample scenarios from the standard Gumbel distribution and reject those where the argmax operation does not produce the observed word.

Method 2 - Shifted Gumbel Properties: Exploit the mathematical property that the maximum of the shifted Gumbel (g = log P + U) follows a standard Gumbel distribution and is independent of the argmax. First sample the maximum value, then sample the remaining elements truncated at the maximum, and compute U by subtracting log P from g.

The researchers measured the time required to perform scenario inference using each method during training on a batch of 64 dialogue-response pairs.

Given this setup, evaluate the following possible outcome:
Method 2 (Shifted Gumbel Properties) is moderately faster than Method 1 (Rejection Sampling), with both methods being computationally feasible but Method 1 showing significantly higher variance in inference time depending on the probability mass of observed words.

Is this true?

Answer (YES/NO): NO